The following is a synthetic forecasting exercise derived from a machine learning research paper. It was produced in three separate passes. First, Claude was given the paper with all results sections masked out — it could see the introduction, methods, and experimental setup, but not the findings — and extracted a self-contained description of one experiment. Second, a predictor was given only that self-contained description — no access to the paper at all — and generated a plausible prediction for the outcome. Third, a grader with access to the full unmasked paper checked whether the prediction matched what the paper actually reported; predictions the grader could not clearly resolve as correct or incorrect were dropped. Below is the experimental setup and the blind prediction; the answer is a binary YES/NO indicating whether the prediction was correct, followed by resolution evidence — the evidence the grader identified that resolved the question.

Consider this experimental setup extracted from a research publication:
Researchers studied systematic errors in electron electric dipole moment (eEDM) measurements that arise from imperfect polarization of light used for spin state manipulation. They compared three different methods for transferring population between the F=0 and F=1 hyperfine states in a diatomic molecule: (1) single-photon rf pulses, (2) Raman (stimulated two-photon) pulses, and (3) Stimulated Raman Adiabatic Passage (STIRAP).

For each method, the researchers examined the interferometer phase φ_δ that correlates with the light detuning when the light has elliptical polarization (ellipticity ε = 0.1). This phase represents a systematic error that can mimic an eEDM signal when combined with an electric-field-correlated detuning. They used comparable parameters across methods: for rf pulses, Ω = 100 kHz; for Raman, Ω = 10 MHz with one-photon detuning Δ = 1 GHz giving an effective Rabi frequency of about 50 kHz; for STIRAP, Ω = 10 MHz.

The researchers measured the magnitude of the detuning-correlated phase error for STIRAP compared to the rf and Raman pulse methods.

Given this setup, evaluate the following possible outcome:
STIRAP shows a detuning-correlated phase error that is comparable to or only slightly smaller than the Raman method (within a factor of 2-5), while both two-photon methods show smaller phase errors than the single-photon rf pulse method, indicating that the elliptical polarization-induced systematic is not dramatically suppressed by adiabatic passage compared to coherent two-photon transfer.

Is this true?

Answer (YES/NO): NO